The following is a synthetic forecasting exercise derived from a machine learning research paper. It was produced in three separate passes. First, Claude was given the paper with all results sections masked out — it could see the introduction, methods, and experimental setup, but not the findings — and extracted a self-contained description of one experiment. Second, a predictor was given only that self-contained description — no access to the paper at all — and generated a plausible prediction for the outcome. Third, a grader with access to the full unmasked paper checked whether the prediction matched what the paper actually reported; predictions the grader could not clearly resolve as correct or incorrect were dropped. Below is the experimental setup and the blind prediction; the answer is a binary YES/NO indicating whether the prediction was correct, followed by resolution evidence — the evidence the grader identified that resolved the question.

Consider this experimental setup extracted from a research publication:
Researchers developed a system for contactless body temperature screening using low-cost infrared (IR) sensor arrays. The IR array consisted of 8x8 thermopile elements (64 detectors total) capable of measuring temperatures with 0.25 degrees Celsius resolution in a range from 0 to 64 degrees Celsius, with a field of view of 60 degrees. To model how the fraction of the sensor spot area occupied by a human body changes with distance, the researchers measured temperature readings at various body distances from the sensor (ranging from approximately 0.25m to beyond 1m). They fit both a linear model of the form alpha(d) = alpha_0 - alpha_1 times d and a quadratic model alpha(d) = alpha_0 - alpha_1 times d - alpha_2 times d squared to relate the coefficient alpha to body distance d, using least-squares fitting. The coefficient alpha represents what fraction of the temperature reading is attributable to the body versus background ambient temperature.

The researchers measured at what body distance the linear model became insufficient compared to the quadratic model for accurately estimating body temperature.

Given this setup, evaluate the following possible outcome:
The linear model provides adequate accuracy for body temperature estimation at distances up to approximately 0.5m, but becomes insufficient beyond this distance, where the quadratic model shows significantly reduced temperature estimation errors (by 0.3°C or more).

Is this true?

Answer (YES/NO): NO